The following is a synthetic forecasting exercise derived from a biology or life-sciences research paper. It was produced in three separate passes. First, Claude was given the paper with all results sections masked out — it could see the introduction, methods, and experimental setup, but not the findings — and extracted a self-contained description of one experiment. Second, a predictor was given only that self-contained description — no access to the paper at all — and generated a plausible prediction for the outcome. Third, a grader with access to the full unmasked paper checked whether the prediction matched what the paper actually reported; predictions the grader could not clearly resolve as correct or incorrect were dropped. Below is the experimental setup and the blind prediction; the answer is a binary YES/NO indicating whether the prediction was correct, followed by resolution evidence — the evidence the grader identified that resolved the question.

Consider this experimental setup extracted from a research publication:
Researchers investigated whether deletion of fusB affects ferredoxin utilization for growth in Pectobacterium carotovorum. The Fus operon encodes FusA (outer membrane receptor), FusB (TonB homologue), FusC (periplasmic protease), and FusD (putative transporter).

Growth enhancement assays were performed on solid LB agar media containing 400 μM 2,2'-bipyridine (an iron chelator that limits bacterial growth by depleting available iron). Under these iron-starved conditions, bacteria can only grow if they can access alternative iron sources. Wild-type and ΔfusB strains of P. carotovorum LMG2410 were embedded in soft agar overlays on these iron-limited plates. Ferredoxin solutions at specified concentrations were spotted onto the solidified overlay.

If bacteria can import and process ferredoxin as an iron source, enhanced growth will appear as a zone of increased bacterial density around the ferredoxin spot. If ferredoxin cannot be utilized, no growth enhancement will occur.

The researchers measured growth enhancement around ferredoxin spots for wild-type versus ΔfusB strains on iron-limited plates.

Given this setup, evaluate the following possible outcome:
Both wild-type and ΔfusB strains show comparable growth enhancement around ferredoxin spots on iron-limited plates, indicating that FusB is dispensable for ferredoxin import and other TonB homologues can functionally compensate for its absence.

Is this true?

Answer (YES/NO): NO